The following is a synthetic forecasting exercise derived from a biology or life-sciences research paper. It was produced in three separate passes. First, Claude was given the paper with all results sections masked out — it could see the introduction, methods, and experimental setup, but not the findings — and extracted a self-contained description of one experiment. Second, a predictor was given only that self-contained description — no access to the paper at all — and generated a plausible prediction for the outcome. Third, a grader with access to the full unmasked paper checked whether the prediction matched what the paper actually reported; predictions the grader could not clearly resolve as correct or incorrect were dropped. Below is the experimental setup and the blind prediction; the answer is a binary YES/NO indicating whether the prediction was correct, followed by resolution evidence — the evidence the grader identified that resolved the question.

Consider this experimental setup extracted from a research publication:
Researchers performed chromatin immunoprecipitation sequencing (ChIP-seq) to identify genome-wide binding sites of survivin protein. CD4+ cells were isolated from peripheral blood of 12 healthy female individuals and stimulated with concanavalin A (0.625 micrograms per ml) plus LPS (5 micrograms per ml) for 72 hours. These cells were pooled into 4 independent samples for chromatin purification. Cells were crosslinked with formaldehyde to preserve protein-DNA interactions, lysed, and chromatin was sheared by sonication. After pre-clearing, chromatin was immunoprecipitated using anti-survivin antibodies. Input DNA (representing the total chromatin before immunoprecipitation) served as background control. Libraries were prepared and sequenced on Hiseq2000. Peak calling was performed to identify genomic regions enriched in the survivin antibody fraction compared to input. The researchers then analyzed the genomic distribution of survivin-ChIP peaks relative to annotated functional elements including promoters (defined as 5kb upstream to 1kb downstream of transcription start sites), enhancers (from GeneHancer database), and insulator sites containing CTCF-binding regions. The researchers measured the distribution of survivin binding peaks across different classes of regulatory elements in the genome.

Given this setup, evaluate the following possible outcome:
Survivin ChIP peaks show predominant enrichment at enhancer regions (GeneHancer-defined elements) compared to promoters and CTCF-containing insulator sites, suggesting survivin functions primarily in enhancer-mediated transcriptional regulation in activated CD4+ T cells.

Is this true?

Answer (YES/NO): NO